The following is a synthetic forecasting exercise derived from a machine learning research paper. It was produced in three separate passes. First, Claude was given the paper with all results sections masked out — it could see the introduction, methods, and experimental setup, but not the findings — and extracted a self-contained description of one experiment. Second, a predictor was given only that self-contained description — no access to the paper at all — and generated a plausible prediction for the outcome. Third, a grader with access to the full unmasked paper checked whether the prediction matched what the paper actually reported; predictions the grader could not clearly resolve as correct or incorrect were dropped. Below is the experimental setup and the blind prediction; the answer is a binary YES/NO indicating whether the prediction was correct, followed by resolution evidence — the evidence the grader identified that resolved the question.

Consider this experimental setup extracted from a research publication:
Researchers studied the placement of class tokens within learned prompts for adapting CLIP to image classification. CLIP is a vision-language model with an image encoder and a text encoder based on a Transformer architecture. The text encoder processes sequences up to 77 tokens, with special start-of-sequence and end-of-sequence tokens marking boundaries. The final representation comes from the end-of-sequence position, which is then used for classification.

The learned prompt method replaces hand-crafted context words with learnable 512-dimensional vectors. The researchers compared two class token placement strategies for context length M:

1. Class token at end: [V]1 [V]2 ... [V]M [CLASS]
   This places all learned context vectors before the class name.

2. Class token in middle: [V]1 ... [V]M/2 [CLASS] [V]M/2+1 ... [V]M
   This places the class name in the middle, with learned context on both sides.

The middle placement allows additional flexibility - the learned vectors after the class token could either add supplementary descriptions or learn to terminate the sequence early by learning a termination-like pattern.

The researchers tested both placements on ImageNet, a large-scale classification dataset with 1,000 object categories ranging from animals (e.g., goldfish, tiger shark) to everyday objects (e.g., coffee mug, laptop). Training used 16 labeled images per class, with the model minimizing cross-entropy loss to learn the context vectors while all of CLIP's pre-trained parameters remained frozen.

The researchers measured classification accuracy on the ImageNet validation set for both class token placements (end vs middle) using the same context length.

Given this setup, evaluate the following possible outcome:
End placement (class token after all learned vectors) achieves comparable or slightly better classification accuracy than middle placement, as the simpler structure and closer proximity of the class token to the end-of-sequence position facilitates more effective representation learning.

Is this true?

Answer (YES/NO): NO